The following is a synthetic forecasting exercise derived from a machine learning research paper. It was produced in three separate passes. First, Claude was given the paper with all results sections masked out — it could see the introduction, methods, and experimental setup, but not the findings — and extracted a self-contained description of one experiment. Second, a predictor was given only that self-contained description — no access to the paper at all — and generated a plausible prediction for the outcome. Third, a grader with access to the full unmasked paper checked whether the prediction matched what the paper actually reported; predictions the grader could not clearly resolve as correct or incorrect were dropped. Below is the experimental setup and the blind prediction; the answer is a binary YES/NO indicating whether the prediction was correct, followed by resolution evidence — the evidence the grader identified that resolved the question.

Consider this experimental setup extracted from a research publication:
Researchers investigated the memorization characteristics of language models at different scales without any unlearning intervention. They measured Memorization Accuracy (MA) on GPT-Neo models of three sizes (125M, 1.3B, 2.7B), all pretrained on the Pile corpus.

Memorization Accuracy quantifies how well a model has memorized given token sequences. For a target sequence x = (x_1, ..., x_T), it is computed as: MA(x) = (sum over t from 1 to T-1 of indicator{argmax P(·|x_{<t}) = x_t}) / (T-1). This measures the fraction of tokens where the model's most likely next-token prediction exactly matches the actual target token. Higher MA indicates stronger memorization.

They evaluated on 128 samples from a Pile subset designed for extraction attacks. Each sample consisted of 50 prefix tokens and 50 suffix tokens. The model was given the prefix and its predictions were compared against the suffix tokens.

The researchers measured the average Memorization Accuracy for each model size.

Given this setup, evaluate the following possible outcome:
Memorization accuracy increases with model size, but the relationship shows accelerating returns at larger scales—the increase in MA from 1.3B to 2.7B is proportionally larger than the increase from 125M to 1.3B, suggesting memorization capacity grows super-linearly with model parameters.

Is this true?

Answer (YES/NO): NO